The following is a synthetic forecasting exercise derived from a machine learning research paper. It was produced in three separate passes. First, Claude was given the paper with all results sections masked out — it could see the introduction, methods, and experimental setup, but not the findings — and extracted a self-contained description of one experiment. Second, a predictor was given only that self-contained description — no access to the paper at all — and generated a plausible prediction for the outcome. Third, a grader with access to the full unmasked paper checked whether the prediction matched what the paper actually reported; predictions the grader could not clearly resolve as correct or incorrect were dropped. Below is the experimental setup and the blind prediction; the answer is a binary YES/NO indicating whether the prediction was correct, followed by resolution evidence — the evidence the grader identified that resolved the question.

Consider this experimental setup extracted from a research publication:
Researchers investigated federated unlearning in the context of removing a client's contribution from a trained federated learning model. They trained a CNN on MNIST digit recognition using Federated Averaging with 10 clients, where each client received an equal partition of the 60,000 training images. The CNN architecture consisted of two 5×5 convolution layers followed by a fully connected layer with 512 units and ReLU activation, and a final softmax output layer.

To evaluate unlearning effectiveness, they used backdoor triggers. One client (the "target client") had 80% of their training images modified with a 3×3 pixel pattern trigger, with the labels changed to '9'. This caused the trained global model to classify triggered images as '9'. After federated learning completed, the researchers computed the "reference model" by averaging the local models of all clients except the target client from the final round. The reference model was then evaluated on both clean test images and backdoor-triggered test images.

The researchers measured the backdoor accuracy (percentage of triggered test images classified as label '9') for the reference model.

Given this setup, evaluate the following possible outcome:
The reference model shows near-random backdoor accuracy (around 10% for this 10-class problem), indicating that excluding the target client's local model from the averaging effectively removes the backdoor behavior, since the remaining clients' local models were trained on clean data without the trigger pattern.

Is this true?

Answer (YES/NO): NO